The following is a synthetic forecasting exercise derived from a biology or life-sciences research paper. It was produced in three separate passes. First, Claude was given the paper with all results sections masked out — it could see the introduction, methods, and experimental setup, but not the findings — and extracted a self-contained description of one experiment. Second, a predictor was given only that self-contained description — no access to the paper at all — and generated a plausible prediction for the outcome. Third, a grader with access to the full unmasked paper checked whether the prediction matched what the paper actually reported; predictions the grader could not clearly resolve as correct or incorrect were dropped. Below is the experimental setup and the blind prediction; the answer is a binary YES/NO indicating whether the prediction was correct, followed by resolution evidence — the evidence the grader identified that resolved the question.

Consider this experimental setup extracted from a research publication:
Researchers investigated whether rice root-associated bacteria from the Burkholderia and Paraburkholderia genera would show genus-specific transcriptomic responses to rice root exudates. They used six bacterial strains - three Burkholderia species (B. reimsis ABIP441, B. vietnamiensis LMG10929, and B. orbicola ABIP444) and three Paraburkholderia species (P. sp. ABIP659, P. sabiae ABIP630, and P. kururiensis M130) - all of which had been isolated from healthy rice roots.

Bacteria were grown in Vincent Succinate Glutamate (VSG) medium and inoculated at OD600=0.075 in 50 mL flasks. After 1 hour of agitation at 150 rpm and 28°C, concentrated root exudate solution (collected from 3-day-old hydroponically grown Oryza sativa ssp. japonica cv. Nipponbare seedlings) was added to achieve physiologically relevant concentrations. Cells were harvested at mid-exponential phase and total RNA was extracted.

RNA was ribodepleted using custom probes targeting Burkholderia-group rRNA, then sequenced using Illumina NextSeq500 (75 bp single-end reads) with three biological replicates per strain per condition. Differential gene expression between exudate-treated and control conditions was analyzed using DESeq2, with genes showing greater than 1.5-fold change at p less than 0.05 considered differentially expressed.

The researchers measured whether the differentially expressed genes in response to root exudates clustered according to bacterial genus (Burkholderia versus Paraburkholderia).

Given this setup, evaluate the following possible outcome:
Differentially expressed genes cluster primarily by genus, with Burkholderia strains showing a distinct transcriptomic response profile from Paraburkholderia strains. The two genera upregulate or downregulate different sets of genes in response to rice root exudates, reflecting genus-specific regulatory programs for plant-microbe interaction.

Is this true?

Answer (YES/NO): NO